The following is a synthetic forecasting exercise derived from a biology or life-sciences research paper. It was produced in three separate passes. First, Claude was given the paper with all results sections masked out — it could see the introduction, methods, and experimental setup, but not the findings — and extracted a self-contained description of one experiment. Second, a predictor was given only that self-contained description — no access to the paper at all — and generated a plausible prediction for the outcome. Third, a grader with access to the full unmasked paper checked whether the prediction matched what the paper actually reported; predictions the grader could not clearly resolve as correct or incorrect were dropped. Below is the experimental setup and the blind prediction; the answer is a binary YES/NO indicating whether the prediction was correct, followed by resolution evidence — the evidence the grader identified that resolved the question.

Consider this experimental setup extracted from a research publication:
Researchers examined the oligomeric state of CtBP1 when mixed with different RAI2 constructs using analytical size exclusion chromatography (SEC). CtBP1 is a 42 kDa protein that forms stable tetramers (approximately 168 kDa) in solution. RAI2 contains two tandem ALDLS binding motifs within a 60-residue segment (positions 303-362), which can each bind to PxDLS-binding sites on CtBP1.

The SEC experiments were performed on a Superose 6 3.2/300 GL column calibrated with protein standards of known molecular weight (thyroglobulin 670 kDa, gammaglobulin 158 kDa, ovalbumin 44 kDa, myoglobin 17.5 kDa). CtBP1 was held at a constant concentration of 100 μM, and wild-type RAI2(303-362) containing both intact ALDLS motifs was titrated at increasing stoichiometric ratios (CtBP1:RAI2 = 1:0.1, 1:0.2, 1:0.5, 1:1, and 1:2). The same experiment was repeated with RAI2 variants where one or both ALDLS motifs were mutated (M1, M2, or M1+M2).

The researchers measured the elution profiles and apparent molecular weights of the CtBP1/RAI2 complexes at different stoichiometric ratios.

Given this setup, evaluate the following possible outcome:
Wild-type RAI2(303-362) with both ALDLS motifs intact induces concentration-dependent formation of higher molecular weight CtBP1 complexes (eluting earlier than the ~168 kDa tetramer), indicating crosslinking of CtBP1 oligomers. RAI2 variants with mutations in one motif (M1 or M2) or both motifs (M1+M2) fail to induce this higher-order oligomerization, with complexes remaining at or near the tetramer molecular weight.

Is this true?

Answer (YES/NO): YES